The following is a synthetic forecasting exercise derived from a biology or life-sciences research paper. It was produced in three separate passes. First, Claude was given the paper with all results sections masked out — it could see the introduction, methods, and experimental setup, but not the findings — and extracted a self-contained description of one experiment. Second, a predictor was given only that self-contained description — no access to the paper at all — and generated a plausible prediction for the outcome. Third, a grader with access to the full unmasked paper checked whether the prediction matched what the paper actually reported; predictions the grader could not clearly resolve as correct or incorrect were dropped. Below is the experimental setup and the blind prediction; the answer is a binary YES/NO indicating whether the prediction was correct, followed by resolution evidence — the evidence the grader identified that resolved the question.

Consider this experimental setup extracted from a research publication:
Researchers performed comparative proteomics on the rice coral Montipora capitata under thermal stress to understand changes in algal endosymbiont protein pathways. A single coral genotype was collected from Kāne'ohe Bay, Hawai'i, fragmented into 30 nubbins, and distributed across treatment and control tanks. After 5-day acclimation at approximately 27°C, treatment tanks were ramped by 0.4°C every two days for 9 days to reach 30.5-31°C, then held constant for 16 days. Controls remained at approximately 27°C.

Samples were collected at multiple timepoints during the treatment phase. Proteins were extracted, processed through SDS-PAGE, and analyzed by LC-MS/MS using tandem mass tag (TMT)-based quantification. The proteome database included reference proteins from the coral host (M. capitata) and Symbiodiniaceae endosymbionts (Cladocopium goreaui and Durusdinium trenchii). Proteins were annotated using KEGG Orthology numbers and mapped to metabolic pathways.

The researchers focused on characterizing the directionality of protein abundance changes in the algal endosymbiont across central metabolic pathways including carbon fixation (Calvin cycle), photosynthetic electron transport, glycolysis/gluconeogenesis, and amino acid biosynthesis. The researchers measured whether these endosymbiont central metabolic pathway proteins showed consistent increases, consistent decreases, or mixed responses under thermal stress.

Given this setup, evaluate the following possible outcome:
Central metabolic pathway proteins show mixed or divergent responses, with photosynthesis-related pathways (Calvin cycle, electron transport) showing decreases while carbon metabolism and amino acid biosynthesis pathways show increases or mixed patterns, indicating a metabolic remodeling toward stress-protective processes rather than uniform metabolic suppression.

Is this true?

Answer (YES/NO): NO